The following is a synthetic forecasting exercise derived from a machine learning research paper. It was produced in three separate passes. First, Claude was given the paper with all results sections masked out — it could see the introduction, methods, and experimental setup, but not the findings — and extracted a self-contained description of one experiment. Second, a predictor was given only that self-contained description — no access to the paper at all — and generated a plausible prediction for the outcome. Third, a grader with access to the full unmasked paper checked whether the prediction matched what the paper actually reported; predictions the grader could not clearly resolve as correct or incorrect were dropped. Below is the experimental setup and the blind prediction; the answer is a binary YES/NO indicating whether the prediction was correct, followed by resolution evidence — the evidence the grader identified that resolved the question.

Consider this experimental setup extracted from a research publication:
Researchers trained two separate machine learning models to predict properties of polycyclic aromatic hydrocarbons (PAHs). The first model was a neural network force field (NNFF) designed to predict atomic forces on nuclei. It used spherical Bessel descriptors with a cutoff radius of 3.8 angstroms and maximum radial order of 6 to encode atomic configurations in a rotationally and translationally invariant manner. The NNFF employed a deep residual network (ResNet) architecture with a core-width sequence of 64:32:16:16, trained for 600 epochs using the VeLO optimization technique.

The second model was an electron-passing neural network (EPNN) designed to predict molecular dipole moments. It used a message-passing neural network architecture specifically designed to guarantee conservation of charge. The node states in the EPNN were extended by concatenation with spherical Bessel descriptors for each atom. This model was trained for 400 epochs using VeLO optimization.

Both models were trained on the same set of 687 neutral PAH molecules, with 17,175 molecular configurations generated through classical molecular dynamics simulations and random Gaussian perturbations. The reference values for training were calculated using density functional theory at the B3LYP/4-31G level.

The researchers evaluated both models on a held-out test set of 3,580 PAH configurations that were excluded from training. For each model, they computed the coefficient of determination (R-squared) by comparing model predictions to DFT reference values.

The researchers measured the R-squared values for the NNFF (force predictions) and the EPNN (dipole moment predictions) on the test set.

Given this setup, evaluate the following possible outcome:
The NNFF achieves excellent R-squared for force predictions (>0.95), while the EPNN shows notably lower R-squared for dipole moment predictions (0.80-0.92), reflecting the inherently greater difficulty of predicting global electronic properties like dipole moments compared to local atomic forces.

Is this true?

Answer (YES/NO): NO